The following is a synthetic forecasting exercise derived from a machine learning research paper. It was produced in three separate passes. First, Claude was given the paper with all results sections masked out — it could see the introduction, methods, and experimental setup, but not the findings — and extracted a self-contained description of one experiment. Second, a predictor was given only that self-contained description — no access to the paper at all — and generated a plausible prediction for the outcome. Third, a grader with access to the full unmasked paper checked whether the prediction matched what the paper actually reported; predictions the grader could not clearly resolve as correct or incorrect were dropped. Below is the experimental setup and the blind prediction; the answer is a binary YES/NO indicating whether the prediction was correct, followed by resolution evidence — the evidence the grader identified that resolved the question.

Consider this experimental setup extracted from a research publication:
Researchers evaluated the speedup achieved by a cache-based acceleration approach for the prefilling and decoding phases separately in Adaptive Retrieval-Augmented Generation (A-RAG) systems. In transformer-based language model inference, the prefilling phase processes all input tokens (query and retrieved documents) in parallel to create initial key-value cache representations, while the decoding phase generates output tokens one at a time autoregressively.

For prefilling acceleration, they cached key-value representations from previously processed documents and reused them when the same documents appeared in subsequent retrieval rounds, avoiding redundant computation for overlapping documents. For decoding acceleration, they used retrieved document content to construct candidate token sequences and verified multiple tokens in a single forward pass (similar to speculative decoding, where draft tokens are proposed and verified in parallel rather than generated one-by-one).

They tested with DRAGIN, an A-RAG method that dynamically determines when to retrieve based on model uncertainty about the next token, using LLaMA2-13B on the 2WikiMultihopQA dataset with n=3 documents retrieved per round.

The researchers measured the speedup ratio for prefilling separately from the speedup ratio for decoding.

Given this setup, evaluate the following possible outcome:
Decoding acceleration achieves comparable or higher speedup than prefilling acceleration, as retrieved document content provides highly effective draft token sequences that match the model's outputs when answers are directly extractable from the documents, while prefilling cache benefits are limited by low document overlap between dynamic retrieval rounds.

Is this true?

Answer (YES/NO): YES